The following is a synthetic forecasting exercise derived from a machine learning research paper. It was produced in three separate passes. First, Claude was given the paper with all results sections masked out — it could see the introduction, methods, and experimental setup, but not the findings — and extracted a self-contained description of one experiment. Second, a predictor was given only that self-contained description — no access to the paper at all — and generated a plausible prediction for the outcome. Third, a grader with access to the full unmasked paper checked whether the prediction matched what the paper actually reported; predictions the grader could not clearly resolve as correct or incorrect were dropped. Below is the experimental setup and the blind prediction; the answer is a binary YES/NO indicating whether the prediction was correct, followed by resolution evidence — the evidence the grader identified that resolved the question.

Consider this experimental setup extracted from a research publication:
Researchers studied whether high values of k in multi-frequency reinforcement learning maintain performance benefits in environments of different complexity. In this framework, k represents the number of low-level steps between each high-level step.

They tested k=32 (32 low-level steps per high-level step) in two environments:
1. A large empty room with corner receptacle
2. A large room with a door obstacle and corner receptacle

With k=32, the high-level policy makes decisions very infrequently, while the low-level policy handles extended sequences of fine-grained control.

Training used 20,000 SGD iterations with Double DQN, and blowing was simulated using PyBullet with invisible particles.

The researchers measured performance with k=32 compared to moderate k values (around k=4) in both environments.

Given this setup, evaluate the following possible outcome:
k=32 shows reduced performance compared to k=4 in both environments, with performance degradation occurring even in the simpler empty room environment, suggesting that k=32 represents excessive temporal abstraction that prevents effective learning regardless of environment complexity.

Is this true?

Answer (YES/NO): NO